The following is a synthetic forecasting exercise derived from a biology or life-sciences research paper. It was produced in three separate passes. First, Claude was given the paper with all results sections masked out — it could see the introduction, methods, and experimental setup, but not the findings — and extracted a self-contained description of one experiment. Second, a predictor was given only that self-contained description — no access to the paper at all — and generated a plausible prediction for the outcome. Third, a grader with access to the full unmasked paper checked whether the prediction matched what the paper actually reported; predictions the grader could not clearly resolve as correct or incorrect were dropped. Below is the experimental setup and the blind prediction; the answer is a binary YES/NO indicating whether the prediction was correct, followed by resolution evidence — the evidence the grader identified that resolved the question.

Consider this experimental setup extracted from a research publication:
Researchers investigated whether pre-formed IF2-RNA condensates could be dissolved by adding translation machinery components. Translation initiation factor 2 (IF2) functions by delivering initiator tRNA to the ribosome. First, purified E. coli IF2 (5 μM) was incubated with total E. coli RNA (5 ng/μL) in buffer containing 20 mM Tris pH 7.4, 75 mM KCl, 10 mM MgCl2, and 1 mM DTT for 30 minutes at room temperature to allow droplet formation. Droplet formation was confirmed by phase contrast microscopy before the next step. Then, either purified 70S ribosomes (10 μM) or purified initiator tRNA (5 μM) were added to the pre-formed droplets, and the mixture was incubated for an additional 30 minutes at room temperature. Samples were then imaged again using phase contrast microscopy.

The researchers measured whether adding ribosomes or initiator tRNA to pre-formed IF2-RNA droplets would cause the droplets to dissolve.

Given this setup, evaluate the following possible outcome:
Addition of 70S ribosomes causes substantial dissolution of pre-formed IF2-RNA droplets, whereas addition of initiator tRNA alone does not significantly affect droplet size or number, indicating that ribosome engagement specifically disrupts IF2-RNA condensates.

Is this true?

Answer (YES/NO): NO